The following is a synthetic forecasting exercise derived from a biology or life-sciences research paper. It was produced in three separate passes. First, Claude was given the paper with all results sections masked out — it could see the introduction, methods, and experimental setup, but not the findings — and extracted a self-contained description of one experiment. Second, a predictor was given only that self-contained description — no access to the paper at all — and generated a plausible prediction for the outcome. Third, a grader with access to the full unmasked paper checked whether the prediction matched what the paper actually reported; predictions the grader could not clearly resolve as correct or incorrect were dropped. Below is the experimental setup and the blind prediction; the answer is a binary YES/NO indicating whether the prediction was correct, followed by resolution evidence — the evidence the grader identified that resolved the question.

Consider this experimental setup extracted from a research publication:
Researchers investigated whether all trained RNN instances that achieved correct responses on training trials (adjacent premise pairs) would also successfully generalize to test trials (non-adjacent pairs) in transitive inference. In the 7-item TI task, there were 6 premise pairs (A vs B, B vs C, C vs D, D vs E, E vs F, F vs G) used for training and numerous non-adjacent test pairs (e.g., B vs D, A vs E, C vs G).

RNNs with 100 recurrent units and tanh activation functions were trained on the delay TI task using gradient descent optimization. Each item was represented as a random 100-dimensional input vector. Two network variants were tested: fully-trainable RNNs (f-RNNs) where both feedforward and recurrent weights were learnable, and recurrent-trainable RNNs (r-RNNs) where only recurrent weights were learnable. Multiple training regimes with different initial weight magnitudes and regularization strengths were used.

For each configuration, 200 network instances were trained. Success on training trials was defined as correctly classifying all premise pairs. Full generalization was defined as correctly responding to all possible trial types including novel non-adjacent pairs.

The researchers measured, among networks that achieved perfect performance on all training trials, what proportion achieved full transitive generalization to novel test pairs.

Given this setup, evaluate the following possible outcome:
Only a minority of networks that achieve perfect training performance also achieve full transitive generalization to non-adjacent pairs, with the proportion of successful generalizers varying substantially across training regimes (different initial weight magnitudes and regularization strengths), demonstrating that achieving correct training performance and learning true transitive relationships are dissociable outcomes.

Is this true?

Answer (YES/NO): NO